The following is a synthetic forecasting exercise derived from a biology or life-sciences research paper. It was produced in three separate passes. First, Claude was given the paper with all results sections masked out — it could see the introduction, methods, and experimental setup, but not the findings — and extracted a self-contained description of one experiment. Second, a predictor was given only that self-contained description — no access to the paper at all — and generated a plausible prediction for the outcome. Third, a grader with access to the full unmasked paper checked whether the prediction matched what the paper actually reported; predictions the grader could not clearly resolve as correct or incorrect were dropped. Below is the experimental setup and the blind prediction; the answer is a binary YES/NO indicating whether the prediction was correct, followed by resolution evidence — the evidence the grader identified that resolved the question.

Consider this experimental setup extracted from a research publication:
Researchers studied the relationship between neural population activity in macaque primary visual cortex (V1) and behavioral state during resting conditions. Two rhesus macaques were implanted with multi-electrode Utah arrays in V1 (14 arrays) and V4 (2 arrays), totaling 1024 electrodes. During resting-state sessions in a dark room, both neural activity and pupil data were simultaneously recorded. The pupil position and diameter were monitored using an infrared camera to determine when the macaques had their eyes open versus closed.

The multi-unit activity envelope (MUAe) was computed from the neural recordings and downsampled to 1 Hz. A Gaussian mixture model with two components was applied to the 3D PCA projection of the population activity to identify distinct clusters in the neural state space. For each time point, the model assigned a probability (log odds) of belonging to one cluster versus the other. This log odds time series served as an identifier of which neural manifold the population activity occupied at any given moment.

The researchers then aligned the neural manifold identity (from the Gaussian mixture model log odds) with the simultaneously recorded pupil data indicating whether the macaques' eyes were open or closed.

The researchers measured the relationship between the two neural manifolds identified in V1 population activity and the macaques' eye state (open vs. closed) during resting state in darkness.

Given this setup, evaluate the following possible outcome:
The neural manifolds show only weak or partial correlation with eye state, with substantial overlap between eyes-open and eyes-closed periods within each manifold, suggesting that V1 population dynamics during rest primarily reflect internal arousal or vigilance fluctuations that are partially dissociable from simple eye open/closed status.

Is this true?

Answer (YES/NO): NO